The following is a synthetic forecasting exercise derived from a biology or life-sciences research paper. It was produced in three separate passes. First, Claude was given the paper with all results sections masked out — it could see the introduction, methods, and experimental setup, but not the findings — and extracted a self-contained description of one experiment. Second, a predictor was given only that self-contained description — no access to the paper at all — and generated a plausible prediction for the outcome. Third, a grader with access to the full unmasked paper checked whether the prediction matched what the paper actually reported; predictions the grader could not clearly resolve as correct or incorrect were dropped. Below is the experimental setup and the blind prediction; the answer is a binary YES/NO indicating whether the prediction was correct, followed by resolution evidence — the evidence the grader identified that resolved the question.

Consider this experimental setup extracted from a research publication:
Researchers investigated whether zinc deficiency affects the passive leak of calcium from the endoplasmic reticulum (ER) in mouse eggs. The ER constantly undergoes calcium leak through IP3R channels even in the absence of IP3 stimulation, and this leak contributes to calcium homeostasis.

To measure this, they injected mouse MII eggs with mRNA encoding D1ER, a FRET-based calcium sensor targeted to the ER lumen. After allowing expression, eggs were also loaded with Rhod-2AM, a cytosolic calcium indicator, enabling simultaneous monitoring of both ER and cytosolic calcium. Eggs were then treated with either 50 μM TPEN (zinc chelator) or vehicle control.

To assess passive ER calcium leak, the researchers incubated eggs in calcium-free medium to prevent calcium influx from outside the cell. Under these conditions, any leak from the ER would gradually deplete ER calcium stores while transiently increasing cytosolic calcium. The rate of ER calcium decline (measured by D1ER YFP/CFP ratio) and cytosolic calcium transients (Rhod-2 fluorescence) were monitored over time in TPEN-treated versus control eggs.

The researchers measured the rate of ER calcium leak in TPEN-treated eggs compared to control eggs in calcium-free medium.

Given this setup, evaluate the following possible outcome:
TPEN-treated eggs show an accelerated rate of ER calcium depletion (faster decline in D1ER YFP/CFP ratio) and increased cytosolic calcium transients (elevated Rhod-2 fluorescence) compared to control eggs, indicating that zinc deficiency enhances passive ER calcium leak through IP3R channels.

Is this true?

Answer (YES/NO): NO